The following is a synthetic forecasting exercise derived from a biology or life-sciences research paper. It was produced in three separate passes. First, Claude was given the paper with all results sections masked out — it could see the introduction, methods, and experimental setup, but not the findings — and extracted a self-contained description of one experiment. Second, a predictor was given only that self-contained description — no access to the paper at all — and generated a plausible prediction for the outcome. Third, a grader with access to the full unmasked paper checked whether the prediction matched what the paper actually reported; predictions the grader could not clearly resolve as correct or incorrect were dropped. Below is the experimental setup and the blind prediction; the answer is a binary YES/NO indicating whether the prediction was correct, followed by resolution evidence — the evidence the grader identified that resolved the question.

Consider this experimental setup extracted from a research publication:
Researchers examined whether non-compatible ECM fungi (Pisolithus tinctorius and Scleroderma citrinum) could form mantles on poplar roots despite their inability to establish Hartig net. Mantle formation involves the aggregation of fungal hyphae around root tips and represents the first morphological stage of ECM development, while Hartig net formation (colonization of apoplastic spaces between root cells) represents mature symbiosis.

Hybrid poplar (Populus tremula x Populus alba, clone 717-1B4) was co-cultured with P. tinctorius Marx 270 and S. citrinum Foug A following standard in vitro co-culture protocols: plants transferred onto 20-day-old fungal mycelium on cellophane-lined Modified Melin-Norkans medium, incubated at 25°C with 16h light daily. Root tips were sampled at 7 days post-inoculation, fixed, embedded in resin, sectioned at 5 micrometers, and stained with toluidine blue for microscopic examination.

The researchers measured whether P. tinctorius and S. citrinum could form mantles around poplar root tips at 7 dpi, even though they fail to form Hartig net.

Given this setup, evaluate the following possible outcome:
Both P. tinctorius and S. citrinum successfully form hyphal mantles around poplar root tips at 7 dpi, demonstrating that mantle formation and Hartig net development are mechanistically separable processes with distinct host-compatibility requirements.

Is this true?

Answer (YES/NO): NO